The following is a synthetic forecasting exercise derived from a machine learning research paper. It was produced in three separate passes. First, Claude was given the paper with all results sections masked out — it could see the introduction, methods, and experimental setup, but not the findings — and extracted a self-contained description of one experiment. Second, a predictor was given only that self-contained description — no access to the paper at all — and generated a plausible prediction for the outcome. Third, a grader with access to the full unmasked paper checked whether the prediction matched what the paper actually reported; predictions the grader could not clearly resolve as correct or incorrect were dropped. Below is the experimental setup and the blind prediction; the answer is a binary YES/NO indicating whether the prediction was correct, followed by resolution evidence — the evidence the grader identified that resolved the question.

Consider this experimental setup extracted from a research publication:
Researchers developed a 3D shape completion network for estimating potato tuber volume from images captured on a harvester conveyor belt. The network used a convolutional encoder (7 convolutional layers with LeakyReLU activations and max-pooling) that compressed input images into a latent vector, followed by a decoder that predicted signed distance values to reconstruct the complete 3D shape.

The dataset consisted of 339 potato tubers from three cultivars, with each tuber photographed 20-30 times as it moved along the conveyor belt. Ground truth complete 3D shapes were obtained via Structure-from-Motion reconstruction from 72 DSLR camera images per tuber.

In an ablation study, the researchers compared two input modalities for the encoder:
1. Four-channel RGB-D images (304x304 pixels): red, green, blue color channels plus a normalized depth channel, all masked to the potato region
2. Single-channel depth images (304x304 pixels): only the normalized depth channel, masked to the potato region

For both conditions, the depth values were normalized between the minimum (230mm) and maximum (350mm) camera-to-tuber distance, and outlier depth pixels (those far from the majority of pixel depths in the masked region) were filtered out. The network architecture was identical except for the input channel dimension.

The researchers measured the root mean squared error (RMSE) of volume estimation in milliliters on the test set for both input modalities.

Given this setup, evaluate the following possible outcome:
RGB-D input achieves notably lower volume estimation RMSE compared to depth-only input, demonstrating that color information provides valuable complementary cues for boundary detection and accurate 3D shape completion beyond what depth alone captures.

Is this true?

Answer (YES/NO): YES